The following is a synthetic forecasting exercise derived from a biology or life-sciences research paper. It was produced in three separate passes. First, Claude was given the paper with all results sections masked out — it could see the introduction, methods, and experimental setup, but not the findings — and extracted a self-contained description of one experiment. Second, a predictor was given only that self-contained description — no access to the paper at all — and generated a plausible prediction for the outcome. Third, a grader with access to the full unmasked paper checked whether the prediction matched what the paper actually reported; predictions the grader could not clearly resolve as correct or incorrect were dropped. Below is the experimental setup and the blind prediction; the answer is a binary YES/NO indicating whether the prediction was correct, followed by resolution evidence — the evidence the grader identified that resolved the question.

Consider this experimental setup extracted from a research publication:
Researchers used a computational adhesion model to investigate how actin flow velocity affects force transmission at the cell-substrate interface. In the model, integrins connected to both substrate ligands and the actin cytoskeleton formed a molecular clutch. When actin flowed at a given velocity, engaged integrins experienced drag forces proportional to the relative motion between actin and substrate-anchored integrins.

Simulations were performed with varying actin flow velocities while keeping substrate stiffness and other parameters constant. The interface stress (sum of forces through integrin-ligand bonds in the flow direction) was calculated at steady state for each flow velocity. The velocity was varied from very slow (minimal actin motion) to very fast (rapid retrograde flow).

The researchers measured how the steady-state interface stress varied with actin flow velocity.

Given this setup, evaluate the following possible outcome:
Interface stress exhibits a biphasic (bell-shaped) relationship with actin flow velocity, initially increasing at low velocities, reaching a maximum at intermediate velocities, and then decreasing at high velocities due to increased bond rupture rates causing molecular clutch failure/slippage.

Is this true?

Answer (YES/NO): NO